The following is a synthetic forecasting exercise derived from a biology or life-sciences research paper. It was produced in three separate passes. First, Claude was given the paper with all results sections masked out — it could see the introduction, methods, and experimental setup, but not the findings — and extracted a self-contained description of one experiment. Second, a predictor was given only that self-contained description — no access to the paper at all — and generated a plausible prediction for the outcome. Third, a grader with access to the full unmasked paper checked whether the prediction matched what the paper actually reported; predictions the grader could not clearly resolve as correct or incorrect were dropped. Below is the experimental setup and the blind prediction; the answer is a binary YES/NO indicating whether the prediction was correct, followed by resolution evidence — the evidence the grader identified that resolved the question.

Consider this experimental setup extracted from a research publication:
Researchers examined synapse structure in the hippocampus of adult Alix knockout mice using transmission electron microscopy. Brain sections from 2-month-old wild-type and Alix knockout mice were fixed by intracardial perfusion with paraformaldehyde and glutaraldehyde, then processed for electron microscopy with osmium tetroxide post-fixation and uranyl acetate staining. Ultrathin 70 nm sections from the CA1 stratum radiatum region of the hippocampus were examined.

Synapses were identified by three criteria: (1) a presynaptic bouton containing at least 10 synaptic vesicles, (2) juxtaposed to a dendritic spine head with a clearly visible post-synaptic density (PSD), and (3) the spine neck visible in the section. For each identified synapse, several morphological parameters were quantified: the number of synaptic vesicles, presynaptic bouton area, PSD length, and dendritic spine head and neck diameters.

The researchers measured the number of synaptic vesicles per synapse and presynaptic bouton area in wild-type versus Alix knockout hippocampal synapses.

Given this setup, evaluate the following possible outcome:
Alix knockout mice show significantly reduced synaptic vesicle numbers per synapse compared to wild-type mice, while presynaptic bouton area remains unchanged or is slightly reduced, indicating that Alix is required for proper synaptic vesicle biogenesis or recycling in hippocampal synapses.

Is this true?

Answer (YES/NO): NO